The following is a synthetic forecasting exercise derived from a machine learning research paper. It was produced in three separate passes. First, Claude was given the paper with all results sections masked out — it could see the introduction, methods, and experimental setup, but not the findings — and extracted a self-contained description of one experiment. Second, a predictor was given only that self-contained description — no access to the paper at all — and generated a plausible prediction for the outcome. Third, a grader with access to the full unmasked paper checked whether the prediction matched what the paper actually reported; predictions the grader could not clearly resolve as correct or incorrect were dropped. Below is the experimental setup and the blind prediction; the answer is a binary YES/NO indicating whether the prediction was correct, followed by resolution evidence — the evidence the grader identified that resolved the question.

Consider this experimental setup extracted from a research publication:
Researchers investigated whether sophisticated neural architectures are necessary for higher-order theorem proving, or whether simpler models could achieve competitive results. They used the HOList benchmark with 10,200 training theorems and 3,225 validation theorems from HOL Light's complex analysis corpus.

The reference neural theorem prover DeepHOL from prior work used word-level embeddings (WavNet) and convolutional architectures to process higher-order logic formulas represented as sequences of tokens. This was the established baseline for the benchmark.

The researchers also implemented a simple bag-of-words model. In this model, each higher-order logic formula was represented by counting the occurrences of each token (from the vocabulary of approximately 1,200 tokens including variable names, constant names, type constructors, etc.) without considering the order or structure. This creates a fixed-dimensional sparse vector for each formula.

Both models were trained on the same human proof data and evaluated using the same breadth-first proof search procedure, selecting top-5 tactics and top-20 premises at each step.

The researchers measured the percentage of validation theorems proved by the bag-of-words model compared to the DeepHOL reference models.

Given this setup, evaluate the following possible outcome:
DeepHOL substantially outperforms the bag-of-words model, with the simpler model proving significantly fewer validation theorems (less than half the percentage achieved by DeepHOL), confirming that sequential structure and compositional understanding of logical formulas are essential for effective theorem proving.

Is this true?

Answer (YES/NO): NO